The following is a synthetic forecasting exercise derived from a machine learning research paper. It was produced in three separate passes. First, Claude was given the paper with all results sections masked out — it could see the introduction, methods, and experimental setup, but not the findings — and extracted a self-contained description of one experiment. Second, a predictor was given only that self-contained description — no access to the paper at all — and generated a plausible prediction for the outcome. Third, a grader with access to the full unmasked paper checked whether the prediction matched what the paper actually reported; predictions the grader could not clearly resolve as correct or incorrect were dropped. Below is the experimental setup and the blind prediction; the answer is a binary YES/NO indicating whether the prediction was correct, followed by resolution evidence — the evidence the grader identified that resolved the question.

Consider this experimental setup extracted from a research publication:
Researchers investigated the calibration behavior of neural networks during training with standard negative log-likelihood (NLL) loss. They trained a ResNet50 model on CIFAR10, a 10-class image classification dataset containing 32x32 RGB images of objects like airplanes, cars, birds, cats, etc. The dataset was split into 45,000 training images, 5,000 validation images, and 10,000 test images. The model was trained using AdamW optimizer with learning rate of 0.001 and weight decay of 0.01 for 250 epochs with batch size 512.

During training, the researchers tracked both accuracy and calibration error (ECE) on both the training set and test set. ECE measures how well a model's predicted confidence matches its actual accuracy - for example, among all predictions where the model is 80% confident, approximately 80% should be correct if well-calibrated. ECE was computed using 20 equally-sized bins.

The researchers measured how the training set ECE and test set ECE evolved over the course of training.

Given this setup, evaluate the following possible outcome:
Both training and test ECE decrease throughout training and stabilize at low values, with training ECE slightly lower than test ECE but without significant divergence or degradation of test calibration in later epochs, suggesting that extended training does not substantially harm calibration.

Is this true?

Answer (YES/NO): NO